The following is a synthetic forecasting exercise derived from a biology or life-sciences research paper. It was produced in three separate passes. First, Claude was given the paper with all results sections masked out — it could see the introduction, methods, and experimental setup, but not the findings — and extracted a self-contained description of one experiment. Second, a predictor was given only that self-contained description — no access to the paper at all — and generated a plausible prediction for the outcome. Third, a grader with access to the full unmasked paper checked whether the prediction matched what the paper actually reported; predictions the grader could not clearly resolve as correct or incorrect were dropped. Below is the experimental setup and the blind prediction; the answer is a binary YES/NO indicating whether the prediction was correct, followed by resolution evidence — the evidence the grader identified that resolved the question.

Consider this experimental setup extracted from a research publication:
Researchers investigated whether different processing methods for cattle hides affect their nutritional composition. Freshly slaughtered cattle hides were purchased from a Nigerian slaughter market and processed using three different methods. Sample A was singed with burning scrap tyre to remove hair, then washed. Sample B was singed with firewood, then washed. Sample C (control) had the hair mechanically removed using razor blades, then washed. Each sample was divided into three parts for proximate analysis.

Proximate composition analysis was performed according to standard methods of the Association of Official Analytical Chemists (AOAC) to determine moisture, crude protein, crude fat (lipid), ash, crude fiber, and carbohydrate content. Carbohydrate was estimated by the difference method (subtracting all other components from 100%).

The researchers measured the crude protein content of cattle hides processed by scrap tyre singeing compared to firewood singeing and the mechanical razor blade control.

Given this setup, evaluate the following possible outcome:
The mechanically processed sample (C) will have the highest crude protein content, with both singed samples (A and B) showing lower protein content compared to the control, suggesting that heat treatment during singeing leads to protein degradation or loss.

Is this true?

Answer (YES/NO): NO